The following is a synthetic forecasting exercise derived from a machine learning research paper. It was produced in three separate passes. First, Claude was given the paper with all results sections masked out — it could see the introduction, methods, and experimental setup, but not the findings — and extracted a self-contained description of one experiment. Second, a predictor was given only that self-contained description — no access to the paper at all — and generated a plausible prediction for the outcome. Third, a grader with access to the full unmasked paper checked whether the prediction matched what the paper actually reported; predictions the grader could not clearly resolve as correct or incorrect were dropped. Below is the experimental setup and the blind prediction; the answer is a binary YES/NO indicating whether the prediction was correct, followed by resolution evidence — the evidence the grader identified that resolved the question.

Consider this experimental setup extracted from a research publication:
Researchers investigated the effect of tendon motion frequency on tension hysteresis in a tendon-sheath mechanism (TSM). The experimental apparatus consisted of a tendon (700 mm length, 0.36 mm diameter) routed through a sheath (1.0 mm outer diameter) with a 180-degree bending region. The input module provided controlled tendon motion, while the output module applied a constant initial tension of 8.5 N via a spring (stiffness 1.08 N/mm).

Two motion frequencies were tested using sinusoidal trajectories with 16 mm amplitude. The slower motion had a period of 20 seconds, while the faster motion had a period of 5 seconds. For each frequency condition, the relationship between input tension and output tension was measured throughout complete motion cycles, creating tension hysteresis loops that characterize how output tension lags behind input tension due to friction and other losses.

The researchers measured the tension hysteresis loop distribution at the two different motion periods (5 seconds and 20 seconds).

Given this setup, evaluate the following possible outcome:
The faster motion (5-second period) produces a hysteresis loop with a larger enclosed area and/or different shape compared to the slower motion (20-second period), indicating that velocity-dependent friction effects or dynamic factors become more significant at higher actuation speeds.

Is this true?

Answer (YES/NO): YES